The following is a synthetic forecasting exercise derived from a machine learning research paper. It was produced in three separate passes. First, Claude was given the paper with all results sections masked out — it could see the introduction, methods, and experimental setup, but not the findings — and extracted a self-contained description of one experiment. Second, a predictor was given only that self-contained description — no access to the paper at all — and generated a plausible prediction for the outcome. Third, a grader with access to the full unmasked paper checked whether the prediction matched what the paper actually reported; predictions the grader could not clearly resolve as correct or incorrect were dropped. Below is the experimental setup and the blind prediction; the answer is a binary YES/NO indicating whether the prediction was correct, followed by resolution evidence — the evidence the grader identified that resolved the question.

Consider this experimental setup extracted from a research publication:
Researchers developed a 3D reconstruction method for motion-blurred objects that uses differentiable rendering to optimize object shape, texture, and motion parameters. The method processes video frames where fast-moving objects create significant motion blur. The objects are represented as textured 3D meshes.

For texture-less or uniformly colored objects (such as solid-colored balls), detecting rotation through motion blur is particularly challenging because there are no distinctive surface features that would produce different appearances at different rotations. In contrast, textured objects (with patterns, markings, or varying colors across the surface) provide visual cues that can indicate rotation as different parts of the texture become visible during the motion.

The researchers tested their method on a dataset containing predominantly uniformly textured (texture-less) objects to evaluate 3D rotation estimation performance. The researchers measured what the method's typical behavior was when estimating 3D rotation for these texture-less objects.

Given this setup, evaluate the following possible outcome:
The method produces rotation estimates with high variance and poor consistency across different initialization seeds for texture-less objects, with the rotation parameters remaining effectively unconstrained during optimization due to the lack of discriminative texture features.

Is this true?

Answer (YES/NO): NO